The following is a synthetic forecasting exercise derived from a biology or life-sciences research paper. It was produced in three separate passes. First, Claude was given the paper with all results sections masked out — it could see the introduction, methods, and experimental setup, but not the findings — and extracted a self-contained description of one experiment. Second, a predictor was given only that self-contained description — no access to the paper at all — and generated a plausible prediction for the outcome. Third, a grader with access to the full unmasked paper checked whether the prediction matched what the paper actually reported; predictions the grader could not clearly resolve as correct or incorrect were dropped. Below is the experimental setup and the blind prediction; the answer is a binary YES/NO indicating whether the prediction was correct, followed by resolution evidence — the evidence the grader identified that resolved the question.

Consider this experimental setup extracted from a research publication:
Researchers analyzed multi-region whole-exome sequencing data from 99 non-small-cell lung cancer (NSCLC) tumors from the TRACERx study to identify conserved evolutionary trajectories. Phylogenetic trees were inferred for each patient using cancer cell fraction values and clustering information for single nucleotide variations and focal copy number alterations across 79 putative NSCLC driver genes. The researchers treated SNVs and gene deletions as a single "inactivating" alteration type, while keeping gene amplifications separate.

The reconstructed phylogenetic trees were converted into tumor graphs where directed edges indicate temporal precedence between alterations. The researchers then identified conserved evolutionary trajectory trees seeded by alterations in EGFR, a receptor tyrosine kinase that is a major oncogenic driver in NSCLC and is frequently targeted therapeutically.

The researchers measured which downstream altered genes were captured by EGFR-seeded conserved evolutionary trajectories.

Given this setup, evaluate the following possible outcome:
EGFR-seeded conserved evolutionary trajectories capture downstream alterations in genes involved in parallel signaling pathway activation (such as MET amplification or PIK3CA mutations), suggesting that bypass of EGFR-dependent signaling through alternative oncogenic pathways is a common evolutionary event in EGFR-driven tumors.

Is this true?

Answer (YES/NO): NO